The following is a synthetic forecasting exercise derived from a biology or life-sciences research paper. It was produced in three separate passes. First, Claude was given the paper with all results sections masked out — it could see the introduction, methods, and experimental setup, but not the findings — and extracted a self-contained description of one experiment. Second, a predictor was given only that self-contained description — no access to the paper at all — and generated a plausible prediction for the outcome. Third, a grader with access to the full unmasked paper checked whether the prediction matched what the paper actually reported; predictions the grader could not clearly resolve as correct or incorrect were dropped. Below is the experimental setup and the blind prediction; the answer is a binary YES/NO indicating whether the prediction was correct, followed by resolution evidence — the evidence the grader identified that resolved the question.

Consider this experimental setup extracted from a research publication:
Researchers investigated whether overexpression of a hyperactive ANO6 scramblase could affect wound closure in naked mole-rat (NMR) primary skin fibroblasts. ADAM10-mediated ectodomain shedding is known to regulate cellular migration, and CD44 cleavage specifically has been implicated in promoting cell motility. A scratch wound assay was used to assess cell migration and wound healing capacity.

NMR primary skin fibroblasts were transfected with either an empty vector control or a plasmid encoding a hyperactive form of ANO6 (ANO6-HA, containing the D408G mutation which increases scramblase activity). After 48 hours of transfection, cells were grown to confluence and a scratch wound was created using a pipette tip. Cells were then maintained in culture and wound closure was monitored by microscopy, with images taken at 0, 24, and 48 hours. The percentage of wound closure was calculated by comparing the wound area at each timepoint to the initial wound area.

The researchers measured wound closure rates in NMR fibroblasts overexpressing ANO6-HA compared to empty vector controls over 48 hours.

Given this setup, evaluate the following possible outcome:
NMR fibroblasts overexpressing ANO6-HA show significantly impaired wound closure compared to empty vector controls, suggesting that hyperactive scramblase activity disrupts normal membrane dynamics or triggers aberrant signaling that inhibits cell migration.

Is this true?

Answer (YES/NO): NO